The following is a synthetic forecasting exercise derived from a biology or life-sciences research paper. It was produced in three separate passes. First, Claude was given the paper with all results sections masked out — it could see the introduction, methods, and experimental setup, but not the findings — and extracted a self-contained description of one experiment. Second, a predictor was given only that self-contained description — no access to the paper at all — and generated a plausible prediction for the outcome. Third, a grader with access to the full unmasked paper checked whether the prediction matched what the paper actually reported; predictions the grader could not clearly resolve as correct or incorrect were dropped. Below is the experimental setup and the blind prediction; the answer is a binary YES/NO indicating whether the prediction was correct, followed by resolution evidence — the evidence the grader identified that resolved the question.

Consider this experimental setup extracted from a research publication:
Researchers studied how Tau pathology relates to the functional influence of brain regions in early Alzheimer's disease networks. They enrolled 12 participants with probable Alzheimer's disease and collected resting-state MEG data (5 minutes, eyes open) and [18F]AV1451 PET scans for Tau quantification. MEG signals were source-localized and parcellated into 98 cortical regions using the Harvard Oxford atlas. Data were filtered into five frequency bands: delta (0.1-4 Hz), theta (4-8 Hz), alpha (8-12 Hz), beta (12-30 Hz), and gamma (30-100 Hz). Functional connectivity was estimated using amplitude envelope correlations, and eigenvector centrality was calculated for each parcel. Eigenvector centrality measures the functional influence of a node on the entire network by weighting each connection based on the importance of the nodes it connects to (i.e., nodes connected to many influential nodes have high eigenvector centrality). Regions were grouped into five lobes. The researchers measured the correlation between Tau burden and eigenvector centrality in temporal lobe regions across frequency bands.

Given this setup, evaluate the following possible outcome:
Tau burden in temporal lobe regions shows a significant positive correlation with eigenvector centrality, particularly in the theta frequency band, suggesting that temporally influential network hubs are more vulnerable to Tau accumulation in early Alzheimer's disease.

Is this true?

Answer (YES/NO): NO